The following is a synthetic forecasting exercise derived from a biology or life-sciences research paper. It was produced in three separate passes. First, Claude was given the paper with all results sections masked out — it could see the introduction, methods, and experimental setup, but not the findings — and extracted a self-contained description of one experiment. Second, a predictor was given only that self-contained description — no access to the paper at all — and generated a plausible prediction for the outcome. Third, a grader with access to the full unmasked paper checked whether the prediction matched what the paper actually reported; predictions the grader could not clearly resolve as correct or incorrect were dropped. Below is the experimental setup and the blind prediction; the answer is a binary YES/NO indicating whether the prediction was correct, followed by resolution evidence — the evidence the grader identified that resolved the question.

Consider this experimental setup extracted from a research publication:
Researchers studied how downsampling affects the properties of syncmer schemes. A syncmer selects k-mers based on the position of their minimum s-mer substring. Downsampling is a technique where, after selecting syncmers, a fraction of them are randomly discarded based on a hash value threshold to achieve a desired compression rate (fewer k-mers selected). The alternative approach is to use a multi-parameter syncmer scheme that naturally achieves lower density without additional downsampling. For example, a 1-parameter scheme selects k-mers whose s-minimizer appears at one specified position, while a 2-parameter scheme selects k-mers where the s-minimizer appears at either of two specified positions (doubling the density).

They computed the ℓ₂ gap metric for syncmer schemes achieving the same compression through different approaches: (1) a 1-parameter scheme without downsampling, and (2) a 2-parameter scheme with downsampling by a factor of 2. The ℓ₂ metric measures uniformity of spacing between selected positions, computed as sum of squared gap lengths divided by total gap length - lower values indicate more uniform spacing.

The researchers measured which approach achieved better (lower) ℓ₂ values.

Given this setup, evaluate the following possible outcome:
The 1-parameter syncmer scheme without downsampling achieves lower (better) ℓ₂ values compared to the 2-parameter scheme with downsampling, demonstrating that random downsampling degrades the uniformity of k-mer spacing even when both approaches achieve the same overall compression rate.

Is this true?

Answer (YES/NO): YES